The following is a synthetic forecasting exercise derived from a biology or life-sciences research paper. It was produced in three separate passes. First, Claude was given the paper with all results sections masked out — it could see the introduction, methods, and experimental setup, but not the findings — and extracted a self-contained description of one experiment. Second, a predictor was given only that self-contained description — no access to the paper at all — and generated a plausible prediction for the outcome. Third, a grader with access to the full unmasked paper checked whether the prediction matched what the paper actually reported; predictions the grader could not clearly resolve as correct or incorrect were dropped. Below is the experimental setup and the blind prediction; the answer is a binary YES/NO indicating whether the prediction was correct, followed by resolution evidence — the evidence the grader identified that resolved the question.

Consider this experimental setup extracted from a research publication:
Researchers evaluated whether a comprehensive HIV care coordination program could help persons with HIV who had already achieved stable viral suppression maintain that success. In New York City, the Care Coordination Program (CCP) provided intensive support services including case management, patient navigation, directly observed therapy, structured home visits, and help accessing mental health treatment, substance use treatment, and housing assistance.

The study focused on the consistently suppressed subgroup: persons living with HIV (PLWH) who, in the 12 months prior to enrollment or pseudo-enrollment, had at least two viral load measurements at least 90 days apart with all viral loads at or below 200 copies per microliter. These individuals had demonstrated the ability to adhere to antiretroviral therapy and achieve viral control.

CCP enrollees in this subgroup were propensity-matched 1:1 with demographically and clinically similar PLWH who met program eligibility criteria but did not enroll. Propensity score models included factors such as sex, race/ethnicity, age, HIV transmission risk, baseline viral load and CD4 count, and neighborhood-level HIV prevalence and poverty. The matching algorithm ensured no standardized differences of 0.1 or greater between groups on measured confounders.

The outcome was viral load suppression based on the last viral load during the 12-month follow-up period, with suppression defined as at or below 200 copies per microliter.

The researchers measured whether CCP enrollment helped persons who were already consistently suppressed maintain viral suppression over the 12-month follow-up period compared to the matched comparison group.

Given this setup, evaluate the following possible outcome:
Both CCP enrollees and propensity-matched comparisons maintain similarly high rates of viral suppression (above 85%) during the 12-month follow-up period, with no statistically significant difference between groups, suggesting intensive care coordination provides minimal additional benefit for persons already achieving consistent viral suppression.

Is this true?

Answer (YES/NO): YES